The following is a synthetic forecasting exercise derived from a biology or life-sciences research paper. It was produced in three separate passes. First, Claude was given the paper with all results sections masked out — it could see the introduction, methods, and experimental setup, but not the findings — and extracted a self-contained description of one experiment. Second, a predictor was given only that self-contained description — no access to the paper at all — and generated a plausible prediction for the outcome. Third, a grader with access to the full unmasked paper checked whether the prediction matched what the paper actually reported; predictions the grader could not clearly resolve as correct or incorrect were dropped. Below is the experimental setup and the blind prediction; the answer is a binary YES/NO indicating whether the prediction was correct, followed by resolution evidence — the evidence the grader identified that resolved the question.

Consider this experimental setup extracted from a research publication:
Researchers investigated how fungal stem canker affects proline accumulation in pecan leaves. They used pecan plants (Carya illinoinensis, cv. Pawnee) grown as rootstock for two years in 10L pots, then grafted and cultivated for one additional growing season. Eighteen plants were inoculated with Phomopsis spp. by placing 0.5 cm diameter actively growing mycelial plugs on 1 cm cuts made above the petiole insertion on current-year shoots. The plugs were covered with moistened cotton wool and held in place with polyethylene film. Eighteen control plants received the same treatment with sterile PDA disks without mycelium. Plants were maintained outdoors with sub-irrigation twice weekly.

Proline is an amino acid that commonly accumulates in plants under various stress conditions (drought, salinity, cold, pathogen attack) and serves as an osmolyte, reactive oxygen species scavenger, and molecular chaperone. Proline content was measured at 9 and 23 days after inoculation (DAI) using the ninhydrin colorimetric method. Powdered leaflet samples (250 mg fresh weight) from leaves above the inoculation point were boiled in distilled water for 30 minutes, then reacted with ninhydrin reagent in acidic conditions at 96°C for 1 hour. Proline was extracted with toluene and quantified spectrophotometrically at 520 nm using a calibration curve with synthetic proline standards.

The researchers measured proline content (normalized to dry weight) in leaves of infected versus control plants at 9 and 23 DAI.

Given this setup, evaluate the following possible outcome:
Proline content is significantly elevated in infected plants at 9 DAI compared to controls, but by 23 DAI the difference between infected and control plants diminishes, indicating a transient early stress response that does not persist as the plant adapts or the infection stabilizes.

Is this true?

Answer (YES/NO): NO